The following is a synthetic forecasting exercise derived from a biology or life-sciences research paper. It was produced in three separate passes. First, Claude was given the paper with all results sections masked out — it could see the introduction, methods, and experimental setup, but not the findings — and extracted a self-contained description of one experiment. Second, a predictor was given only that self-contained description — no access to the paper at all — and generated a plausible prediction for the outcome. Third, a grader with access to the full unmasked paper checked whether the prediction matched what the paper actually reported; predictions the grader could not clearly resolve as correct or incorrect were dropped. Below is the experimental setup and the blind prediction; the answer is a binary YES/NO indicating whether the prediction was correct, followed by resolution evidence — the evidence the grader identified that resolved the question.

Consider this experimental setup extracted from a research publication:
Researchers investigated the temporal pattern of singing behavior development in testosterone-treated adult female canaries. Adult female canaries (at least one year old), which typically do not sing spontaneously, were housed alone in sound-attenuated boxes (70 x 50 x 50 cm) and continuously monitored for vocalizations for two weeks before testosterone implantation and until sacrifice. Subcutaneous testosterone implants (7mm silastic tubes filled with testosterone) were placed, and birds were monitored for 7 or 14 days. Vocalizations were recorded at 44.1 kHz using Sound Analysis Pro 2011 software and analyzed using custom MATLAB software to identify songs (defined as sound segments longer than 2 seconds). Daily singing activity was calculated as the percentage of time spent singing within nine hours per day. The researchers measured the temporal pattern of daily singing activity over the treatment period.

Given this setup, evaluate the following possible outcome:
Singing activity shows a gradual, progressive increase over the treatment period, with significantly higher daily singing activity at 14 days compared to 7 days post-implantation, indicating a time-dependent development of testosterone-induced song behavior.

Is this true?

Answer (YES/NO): NO